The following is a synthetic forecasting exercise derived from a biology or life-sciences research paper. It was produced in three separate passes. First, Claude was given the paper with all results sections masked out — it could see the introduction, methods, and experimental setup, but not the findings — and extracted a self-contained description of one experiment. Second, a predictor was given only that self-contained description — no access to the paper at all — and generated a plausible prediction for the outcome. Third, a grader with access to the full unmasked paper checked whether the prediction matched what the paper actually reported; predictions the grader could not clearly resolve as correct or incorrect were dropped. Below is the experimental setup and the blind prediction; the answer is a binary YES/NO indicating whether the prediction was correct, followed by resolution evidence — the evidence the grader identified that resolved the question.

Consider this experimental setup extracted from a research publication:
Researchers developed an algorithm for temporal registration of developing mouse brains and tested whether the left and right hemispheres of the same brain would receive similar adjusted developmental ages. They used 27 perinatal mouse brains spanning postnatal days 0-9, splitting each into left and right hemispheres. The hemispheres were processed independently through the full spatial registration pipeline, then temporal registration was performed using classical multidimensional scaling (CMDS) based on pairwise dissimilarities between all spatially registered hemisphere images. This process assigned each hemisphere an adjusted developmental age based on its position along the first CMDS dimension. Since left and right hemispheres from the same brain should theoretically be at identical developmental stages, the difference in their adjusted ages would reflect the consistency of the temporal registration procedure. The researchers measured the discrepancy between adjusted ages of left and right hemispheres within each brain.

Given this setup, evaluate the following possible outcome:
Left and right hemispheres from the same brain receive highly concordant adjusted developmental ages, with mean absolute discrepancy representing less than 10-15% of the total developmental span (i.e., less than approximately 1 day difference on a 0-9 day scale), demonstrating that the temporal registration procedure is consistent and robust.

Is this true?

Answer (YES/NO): YES